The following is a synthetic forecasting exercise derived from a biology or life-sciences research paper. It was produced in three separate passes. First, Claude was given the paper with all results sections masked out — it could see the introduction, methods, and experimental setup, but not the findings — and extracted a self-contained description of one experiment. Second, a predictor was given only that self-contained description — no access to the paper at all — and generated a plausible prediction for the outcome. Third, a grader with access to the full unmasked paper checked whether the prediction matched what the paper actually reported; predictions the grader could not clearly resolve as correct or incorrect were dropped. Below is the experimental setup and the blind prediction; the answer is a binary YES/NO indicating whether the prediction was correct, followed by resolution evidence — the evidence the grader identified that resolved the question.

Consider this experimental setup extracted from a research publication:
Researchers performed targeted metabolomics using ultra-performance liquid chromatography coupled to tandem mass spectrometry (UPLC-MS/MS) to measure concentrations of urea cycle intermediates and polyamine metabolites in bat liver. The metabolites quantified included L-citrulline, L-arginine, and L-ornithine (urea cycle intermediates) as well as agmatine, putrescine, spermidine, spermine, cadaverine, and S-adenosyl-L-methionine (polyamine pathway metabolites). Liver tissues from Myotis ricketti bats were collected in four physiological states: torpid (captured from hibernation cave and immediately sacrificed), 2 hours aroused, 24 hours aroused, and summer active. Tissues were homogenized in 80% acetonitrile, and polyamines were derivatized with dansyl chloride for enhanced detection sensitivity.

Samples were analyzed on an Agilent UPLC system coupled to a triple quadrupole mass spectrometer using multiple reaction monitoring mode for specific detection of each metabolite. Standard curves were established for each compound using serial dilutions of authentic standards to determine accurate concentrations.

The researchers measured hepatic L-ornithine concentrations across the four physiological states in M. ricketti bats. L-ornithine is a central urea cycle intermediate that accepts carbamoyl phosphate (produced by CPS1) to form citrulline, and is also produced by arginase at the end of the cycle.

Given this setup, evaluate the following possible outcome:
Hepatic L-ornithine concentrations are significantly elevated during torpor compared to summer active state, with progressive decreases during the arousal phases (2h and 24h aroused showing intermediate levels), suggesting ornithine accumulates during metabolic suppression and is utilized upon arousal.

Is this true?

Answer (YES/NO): NO